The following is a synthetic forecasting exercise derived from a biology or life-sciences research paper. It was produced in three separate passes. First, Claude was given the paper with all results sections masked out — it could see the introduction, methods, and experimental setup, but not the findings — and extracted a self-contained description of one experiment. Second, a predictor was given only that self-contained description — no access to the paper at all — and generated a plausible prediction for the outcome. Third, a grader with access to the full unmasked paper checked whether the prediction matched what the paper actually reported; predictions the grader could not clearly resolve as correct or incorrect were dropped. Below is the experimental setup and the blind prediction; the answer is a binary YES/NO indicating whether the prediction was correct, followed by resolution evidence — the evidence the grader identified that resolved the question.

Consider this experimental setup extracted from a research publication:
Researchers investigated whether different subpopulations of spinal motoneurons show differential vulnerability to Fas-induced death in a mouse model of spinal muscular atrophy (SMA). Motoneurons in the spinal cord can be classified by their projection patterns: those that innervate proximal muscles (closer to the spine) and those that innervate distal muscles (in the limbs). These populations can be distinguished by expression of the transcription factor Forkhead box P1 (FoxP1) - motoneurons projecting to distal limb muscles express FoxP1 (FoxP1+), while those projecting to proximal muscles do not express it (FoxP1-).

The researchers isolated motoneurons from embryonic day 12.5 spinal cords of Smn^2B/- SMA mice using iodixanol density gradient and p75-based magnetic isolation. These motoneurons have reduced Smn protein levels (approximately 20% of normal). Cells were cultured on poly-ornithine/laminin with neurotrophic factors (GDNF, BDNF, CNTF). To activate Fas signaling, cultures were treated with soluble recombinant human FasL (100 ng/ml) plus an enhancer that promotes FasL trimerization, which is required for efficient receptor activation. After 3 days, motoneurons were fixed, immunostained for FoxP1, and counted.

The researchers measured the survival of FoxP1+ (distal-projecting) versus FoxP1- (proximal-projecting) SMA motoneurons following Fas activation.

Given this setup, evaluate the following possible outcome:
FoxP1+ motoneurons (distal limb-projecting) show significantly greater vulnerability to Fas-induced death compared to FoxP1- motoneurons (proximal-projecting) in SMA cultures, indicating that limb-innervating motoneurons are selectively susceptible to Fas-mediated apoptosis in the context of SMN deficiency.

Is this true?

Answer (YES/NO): NO